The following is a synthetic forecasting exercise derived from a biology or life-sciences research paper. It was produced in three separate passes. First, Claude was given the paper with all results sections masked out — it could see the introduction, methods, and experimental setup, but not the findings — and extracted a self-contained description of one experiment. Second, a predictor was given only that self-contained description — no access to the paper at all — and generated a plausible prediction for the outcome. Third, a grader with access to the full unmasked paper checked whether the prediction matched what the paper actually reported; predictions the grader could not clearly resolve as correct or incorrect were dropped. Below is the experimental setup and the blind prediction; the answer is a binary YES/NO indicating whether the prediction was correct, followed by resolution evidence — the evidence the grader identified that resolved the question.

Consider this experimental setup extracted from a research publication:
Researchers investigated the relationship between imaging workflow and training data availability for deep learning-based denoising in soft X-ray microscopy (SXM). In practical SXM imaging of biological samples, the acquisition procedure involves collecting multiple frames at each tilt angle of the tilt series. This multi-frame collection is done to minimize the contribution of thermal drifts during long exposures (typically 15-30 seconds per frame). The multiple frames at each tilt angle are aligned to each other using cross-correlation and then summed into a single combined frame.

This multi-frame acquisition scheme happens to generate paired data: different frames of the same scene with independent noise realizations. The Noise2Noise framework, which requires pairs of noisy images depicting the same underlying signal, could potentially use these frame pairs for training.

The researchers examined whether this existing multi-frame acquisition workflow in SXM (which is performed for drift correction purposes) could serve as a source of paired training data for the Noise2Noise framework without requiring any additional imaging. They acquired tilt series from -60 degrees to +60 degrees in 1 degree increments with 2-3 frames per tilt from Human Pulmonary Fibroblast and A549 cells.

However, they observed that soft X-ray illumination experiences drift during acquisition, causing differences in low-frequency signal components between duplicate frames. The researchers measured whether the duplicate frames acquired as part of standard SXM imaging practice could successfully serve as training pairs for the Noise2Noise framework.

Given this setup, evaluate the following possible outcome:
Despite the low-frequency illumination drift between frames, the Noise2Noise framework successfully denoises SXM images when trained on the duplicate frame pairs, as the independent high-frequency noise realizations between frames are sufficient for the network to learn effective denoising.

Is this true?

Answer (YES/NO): YES